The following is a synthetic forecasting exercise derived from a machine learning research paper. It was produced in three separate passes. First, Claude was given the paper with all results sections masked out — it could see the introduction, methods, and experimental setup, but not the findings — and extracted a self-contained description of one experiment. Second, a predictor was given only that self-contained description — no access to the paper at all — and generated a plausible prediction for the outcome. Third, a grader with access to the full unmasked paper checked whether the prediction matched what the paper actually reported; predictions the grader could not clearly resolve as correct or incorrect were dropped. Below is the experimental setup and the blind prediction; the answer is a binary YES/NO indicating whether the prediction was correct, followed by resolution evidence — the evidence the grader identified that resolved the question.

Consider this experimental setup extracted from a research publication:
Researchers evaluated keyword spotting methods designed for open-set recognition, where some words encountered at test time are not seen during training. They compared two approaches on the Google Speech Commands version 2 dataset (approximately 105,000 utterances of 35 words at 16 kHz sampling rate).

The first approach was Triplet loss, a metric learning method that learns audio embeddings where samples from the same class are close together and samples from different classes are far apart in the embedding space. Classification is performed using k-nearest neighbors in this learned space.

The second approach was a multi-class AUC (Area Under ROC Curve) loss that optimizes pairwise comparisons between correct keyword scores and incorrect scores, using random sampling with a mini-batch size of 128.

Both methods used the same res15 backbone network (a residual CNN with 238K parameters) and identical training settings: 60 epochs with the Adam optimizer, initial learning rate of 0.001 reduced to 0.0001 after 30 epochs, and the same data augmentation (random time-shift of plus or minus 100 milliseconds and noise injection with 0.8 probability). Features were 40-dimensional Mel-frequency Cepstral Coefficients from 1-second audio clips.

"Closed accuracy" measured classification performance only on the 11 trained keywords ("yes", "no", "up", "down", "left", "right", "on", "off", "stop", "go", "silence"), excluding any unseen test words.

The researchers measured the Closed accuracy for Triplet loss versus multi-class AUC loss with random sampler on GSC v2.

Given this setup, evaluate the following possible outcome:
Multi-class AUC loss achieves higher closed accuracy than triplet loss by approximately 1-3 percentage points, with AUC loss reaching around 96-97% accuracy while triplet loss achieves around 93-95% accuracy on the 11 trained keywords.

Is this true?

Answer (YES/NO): NO